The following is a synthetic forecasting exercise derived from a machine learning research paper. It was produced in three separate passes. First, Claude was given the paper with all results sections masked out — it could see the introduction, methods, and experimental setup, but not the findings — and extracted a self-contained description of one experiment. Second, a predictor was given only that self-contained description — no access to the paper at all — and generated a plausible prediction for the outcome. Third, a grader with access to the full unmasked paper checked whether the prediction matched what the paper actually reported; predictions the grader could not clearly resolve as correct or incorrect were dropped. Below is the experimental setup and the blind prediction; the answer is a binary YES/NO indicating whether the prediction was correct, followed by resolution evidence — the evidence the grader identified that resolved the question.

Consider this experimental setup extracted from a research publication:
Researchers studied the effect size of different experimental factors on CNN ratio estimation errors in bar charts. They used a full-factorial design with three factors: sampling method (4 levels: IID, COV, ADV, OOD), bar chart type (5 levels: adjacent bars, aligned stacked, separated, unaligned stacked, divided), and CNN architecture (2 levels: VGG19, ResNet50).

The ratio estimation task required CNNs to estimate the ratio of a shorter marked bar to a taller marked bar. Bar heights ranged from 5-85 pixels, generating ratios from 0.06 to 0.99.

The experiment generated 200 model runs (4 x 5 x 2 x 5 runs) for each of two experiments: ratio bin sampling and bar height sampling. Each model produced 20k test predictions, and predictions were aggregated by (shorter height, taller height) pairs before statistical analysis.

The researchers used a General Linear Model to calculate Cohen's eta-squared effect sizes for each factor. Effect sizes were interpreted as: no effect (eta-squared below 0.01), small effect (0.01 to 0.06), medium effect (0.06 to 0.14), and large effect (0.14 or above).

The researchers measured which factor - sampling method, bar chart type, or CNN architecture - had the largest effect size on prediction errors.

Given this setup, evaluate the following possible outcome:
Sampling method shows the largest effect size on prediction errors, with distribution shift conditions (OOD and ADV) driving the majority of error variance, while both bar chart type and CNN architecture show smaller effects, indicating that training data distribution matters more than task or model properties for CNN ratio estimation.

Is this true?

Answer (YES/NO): NO